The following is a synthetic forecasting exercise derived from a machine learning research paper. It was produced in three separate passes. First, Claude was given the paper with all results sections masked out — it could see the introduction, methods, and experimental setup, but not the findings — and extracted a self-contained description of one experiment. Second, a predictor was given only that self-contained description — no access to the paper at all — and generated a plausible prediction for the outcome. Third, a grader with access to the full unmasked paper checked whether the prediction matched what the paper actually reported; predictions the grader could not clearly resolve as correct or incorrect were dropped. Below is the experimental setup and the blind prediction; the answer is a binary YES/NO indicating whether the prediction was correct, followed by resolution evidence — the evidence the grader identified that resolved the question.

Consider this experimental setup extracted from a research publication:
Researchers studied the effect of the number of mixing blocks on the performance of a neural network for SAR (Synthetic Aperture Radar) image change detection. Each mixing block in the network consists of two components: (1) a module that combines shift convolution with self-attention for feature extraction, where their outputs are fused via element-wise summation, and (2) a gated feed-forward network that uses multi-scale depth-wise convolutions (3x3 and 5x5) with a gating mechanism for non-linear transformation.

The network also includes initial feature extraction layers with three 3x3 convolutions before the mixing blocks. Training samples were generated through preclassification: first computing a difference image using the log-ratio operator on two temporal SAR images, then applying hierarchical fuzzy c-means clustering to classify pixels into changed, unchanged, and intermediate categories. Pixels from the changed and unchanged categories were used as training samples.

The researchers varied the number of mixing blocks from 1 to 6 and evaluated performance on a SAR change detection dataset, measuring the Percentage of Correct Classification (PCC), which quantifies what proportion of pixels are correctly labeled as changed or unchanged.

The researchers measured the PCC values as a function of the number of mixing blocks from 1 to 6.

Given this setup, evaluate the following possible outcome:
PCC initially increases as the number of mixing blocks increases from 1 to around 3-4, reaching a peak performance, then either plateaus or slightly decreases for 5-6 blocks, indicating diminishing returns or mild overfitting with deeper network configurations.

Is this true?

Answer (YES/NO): YES